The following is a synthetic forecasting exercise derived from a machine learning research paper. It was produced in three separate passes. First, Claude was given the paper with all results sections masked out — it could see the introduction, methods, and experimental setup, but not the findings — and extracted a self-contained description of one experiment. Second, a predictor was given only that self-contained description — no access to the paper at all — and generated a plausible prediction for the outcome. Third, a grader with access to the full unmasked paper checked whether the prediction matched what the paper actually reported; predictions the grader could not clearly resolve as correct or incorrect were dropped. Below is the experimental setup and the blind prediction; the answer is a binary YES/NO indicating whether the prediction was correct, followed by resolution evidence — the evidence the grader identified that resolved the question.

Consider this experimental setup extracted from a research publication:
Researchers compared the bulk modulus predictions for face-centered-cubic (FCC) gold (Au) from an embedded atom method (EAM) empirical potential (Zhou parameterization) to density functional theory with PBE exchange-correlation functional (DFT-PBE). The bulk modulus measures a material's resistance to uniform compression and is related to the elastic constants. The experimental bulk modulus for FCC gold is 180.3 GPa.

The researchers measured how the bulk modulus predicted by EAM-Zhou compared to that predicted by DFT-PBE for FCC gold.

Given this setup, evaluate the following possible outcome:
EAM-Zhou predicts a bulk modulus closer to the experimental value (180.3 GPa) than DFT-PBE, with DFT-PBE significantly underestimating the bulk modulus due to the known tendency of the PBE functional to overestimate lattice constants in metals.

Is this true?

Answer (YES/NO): YES